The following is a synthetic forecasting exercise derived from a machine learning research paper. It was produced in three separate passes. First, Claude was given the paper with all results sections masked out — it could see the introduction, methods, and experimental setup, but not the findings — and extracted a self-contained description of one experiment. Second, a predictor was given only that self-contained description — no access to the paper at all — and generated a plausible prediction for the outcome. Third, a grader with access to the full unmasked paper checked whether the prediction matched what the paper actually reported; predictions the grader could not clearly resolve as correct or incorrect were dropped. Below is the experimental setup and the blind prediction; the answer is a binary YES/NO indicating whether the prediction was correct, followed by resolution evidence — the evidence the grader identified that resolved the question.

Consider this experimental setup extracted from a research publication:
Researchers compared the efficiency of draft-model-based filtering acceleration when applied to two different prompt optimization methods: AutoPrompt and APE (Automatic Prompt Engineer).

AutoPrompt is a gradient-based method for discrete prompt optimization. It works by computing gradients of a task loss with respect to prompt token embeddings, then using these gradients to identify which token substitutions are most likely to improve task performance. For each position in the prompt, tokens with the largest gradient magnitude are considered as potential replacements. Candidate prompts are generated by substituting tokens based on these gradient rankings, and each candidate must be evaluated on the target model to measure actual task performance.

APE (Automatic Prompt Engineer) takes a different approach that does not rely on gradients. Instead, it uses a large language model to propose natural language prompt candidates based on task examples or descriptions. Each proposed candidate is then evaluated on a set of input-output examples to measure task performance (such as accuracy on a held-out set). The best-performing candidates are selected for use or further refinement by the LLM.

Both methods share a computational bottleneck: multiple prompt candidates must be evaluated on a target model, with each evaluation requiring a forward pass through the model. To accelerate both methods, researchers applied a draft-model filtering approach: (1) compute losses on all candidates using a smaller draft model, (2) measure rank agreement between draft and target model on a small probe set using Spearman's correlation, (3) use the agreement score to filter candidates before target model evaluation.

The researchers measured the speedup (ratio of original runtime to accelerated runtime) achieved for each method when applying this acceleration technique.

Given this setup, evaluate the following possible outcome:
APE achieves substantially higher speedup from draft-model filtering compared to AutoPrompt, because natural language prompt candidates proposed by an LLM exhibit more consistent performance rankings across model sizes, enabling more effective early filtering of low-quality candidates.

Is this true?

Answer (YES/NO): YES